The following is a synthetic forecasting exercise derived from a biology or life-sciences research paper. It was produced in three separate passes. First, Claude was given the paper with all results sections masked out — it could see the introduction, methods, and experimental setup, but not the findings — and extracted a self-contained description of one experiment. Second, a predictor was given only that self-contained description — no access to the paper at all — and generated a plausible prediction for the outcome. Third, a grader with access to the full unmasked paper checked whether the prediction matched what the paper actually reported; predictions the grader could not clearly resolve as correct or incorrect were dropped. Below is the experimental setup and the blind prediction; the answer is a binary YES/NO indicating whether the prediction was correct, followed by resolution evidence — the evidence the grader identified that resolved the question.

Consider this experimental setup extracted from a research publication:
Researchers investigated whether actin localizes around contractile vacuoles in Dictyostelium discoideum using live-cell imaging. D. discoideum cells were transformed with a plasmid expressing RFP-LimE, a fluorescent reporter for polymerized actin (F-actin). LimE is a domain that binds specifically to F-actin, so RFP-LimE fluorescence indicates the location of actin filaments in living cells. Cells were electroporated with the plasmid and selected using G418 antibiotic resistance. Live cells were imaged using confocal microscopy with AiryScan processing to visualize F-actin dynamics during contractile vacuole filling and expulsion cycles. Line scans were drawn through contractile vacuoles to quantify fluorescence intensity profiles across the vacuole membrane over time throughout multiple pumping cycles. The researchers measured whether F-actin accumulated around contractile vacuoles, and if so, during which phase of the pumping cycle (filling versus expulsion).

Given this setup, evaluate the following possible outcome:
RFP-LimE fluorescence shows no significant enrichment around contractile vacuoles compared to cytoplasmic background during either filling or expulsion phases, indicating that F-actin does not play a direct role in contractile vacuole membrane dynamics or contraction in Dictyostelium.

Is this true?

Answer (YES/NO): YES